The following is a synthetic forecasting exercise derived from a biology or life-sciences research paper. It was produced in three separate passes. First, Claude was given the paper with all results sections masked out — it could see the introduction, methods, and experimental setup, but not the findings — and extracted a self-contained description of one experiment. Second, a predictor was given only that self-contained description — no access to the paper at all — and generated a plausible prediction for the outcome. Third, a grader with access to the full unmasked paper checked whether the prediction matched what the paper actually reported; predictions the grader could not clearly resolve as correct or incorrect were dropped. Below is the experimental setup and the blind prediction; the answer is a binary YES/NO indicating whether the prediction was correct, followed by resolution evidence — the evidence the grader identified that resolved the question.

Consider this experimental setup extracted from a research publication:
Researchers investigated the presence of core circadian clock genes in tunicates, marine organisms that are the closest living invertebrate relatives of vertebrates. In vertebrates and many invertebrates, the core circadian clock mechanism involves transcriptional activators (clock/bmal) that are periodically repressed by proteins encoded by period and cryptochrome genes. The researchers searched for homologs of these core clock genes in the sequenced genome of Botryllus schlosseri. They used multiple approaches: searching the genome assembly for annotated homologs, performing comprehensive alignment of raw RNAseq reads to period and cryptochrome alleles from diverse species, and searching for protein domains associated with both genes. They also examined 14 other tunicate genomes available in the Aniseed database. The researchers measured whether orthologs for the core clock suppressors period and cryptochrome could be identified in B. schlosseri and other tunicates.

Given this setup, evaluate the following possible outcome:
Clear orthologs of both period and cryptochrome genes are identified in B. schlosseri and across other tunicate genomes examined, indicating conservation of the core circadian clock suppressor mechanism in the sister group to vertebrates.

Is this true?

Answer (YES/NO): NO